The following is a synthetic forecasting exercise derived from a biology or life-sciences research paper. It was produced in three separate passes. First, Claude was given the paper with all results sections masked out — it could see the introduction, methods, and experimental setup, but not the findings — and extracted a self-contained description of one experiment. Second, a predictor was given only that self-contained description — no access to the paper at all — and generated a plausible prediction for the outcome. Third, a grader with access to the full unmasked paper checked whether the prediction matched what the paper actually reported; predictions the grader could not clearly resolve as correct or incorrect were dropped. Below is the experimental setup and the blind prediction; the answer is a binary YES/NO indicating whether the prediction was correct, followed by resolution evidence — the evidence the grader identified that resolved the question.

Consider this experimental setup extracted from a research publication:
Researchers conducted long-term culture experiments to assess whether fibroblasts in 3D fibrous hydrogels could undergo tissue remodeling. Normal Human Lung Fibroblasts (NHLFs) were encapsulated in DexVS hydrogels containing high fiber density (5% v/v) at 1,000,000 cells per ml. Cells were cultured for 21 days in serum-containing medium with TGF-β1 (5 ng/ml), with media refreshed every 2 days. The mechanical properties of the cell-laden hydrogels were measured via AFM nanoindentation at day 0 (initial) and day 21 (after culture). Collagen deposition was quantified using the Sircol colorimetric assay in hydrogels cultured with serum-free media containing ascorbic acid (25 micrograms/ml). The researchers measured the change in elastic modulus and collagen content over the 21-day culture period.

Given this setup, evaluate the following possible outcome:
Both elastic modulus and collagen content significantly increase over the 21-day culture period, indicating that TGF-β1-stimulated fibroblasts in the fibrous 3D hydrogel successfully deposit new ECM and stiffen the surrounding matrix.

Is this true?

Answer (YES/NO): YES